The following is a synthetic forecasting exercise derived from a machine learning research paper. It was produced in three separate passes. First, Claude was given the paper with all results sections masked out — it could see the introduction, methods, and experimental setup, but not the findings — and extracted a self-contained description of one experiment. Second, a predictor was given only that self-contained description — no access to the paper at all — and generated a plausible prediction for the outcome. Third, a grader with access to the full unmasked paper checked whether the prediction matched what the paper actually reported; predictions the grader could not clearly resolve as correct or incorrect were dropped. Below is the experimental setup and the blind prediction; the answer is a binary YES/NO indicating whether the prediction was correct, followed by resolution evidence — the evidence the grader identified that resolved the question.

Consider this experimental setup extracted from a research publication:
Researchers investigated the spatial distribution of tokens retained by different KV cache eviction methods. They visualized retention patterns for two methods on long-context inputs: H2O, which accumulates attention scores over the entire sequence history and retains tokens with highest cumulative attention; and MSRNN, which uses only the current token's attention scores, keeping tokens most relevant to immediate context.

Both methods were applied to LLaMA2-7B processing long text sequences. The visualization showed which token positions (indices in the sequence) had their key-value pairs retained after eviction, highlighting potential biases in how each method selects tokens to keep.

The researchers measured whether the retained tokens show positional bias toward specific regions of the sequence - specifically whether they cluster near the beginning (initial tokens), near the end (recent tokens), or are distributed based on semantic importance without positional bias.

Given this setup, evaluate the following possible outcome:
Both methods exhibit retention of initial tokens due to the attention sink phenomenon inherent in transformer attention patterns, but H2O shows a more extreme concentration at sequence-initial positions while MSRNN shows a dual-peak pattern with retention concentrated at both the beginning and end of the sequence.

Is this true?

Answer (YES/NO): NO